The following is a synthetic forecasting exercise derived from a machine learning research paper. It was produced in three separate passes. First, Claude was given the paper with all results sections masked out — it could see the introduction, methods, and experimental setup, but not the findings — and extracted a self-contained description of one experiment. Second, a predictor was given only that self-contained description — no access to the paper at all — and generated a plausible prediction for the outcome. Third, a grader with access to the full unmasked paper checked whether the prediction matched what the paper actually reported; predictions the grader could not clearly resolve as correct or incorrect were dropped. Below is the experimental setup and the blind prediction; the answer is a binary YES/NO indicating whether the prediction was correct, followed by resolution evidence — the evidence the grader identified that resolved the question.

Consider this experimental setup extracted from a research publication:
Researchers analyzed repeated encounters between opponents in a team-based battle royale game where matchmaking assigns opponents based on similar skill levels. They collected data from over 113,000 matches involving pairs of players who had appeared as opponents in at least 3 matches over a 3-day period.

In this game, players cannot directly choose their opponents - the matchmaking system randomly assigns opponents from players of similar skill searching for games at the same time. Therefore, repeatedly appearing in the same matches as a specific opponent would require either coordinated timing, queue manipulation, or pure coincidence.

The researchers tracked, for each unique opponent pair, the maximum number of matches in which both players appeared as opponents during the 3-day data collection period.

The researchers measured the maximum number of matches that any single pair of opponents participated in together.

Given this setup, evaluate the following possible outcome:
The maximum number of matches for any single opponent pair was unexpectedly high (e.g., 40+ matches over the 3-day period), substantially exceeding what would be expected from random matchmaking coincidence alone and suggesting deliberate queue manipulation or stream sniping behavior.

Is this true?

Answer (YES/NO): NO